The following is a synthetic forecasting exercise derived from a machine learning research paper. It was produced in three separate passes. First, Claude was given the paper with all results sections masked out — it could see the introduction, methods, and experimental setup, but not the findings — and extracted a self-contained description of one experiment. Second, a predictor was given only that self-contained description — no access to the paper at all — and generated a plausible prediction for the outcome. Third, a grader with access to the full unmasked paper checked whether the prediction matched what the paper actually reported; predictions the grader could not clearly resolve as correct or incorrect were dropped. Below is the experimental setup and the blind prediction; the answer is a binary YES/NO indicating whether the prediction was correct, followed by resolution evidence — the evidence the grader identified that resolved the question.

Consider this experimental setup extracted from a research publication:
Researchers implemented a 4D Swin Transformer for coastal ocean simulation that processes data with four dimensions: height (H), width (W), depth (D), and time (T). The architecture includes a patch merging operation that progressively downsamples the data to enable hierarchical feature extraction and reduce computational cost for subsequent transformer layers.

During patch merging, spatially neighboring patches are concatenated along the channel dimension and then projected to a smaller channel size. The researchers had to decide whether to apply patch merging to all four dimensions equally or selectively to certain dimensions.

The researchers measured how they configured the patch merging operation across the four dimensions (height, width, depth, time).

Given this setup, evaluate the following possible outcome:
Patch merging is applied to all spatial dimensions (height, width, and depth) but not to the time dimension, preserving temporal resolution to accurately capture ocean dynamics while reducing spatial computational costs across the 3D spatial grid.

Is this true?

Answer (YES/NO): YES